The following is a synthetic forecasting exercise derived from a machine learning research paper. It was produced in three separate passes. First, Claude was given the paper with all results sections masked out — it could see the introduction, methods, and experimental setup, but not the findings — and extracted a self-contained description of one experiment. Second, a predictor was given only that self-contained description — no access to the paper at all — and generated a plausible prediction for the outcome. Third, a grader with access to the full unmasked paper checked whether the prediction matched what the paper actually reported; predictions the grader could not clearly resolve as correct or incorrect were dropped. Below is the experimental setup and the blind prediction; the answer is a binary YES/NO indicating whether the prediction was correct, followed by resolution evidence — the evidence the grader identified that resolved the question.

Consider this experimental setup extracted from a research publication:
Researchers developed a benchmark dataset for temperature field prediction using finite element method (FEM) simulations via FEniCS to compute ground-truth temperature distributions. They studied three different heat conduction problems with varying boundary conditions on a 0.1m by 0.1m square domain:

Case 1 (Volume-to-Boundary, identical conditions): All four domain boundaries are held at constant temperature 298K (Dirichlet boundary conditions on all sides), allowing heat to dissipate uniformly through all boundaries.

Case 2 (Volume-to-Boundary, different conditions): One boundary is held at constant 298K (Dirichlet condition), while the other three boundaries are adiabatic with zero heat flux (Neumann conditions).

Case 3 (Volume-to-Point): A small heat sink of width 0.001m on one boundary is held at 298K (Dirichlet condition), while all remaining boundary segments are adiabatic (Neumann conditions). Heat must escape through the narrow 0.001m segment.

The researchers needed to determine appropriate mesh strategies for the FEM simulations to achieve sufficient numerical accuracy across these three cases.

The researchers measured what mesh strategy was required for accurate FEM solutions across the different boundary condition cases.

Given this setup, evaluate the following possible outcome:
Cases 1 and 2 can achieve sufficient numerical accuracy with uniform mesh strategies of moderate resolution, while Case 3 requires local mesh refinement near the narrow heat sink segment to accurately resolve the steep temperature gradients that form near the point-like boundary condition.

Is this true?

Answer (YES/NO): YES